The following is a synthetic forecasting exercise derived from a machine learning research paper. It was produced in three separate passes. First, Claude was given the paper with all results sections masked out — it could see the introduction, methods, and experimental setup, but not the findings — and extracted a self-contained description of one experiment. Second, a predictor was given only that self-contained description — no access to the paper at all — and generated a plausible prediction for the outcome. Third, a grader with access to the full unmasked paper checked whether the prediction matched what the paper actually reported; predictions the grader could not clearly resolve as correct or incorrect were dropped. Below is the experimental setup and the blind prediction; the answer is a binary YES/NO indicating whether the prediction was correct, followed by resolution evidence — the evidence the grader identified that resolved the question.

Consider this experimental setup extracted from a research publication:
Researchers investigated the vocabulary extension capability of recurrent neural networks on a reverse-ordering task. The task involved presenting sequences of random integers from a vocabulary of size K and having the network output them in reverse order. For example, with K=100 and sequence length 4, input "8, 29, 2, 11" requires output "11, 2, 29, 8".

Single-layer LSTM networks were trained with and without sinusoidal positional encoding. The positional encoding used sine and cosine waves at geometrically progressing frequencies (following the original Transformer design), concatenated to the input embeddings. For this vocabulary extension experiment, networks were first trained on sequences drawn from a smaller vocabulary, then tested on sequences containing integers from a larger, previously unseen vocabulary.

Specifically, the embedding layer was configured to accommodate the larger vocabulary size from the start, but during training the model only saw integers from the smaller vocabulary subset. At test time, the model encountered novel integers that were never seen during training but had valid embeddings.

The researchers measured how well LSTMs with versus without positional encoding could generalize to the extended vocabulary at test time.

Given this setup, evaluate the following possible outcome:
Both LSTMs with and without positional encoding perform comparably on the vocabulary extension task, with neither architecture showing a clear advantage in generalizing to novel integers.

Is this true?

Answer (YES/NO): NO